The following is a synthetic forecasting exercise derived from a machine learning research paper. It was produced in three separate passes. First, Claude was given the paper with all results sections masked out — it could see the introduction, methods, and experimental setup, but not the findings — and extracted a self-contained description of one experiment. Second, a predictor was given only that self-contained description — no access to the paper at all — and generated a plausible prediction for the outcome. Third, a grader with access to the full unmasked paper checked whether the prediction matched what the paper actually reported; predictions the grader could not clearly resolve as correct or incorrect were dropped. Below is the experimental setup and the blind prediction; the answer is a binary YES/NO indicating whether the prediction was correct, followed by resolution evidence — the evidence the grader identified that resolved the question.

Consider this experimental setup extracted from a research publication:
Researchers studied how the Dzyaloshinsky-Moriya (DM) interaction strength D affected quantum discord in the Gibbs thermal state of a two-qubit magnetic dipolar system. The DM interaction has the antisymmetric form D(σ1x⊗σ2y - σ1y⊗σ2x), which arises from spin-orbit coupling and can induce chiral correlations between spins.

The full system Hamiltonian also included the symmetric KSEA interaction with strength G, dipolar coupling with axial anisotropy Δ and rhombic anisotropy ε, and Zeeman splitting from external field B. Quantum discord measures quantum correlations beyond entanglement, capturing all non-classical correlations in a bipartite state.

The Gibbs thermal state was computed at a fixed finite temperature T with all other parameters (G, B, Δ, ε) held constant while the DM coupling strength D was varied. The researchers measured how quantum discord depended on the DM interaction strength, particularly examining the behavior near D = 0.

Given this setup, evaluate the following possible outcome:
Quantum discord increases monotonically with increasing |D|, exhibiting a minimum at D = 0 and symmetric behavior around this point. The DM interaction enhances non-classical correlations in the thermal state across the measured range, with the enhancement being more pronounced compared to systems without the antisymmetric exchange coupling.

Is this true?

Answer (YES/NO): YES